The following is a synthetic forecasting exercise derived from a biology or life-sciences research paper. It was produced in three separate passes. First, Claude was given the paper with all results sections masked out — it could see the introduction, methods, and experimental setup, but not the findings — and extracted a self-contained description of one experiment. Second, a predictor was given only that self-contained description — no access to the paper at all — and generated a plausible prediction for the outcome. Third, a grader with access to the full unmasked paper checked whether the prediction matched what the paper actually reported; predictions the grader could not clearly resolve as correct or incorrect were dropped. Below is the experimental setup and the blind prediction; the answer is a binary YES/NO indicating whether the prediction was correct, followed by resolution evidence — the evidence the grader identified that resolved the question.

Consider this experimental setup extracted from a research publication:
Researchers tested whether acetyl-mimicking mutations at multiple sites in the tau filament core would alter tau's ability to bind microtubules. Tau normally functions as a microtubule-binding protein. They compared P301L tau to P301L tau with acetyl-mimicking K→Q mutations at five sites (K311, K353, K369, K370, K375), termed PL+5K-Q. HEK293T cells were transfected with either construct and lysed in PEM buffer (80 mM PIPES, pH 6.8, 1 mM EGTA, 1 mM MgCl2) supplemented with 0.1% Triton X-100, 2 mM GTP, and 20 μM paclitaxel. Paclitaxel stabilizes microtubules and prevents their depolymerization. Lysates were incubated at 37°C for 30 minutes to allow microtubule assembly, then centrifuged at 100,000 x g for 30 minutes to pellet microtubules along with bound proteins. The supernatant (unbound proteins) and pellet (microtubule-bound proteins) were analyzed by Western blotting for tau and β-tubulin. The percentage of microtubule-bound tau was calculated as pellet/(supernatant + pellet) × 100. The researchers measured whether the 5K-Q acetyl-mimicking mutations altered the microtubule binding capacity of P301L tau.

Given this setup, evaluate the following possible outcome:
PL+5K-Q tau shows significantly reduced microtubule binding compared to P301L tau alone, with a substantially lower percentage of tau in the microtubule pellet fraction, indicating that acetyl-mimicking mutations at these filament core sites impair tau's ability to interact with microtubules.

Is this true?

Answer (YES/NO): YES